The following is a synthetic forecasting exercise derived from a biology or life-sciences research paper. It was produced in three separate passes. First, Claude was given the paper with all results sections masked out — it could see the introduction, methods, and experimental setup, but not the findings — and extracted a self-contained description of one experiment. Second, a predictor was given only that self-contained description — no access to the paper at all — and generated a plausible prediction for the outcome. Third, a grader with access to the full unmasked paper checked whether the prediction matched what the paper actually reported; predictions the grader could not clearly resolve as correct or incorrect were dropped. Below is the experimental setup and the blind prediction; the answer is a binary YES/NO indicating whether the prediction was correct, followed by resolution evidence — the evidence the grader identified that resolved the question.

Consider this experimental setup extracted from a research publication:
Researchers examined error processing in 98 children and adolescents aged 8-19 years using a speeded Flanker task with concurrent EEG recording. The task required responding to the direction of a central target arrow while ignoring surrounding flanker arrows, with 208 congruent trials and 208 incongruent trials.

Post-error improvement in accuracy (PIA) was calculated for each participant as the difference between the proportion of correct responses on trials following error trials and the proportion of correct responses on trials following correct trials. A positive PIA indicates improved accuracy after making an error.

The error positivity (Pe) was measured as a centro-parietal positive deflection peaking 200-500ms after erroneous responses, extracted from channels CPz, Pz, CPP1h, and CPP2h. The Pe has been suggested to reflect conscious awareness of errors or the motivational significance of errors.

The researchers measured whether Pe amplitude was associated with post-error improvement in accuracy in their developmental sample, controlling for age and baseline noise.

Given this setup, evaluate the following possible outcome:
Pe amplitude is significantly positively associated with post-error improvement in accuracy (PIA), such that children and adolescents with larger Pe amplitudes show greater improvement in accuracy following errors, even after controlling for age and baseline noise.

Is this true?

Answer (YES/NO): NO